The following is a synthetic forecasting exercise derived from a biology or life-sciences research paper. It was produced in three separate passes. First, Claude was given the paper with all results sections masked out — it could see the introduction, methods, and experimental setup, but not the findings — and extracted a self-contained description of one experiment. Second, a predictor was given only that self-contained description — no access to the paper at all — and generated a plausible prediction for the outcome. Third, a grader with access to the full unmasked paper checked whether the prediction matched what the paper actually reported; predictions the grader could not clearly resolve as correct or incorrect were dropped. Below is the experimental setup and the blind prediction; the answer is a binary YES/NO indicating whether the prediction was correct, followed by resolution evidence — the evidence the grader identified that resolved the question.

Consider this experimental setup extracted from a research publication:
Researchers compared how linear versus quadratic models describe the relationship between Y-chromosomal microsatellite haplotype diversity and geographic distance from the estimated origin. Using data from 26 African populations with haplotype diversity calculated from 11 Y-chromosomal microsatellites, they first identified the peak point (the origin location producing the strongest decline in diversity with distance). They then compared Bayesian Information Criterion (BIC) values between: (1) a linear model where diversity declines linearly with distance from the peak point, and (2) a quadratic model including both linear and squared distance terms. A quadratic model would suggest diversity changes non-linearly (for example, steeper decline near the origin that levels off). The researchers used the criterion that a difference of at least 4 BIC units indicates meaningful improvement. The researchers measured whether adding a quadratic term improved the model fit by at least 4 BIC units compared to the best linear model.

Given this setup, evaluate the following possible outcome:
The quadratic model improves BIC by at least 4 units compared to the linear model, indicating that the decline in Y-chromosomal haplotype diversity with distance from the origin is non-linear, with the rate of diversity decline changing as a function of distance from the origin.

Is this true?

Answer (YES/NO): NO